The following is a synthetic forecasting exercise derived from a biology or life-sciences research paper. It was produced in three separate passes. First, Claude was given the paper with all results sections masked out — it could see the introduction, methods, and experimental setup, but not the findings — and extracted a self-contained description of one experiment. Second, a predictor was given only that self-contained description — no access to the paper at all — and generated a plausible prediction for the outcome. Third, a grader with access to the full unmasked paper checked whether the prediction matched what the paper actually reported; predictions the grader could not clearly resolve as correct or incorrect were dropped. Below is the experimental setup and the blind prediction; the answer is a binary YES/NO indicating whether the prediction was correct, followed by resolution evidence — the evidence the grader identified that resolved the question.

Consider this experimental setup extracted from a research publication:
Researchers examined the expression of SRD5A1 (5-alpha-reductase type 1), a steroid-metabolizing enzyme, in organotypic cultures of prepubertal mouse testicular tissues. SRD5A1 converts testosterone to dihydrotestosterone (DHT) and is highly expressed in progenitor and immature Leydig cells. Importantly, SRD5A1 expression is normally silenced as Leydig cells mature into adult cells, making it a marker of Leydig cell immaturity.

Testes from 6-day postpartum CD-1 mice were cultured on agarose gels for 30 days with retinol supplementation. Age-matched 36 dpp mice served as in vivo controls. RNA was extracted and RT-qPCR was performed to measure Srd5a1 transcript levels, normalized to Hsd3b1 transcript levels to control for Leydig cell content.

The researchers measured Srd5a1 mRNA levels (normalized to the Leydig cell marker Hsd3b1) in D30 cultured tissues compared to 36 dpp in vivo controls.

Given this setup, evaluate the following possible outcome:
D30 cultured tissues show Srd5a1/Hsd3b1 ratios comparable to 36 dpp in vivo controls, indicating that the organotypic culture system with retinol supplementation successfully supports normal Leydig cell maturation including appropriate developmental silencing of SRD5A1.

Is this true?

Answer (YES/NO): NO